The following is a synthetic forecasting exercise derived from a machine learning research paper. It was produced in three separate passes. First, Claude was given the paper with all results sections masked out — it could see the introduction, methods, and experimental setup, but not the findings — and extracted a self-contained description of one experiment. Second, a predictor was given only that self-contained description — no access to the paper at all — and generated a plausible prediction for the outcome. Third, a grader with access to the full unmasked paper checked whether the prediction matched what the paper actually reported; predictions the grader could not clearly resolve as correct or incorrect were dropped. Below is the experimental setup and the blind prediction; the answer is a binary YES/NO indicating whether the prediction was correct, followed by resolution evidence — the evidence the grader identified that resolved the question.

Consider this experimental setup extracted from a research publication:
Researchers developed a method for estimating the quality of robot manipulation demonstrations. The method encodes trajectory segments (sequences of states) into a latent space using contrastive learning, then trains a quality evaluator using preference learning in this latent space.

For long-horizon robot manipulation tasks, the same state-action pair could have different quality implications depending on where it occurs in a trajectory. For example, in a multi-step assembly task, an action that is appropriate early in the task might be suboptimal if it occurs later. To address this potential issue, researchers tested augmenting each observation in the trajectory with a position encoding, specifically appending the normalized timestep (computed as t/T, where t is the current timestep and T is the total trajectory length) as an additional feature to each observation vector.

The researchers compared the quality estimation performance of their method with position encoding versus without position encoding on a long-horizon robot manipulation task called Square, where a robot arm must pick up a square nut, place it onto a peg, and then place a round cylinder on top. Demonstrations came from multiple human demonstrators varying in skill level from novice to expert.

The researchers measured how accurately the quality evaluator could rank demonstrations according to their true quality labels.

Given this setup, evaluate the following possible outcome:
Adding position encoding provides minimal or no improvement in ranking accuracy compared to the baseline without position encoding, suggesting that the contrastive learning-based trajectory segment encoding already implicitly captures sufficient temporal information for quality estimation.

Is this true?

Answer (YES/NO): NO